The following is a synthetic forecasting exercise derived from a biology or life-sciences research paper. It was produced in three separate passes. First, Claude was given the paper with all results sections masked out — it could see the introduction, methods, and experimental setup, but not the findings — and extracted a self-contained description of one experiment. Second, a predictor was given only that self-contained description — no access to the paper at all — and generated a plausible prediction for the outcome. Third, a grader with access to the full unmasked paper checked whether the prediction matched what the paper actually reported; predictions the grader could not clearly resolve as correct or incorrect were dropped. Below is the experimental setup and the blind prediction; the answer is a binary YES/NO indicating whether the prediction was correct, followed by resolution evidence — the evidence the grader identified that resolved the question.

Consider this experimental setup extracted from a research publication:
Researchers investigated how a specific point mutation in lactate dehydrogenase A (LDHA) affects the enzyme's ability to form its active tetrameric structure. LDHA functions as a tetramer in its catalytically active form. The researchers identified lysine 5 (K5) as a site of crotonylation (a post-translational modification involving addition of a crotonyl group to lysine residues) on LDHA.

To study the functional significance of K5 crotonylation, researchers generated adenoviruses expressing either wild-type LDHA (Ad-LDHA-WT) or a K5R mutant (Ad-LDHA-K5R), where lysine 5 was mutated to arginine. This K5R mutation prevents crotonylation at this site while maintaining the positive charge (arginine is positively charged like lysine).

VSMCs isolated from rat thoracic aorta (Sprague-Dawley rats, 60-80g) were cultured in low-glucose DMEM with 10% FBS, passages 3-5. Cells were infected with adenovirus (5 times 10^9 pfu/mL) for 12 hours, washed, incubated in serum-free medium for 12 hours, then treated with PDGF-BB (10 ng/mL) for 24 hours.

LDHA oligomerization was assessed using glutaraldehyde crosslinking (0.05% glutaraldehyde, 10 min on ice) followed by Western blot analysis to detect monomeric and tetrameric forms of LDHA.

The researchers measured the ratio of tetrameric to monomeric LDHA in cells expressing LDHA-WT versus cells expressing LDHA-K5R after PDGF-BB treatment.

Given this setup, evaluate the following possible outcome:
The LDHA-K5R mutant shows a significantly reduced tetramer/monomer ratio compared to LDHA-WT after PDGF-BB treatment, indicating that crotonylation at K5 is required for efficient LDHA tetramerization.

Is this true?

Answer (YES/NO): YES